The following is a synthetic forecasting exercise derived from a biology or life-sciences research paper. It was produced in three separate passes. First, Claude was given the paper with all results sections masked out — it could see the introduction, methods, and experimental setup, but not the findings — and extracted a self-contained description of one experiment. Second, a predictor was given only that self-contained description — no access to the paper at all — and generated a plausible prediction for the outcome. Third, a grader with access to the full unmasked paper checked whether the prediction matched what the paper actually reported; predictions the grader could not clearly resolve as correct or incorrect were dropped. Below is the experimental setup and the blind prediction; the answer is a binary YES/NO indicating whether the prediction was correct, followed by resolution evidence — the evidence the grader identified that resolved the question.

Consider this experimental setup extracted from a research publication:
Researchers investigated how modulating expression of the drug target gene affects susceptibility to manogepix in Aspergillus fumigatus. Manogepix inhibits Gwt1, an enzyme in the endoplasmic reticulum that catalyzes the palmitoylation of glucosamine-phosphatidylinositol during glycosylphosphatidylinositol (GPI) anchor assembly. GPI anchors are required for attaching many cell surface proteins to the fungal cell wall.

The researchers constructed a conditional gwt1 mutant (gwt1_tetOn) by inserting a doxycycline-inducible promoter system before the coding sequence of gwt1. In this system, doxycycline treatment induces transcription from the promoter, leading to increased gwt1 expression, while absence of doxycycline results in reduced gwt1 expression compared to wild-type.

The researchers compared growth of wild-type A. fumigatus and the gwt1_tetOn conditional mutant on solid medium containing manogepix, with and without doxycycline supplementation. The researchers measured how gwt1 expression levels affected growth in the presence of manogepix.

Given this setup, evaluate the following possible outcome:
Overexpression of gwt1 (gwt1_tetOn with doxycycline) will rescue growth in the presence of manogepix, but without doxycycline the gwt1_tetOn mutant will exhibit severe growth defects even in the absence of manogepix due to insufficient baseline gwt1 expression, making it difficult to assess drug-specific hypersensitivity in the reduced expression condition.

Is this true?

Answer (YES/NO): NO